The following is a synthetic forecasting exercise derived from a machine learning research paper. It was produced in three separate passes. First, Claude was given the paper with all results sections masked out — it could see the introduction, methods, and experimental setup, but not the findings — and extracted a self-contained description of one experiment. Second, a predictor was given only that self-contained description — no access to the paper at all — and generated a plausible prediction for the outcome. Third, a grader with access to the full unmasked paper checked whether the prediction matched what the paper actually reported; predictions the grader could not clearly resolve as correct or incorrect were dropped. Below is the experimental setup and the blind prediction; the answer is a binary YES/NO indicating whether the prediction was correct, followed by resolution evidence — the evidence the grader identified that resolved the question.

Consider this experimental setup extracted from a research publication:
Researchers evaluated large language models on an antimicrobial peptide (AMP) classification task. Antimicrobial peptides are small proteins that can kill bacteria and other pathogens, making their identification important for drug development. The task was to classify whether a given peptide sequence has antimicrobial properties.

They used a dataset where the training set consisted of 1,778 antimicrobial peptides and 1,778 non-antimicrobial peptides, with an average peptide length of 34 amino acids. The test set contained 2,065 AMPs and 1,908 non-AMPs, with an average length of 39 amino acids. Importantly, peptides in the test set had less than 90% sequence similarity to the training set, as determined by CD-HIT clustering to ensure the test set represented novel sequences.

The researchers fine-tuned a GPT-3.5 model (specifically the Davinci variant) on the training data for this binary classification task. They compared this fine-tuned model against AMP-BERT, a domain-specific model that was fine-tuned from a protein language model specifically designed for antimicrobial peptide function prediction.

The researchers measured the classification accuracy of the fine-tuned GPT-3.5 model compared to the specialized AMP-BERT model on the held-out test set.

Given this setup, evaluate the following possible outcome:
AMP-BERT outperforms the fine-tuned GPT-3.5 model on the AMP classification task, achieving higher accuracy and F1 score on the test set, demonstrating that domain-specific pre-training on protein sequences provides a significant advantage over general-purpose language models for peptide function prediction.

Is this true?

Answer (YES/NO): NO